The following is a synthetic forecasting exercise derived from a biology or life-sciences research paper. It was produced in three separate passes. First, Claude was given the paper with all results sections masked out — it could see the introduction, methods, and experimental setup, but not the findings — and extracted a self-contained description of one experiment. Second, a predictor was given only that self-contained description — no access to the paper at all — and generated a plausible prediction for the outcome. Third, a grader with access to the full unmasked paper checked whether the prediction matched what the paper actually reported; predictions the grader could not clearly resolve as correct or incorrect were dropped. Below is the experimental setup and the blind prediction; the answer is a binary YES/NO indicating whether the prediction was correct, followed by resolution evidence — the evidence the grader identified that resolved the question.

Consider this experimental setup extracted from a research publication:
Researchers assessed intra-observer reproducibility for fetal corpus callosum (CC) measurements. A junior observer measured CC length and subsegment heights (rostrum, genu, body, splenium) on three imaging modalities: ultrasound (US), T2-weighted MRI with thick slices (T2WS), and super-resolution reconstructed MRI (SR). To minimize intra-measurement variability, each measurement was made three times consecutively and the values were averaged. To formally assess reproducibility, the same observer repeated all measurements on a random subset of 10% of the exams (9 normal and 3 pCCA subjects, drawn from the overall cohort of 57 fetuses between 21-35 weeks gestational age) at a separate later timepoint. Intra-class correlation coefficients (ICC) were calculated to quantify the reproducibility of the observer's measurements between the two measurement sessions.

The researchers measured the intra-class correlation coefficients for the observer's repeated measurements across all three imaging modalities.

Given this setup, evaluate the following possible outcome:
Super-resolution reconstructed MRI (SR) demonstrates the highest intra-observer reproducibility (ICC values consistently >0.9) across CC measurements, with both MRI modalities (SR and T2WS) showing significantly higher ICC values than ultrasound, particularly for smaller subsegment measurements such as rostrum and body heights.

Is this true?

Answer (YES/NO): NO